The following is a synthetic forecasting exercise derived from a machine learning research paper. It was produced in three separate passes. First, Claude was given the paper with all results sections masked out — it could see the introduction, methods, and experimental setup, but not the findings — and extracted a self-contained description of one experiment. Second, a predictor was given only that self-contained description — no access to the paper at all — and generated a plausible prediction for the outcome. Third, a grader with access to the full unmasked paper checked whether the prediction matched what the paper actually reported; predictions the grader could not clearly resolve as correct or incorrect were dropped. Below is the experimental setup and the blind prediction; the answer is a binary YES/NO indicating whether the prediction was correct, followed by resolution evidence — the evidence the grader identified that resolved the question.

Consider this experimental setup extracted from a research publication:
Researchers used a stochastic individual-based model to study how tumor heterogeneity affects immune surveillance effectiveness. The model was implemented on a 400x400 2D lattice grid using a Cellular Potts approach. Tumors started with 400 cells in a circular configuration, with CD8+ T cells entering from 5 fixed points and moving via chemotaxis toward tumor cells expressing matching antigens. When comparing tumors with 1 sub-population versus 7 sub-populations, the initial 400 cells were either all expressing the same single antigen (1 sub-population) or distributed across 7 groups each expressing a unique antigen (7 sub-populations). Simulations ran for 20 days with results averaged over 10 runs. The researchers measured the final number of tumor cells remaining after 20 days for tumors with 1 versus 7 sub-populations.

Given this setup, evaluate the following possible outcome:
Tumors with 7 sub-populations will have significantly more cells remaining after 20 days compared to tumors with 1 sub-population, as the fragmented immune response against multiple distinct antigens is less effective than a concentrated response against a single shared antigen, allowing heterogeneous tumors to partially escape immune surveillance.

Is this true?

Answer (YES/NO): YES